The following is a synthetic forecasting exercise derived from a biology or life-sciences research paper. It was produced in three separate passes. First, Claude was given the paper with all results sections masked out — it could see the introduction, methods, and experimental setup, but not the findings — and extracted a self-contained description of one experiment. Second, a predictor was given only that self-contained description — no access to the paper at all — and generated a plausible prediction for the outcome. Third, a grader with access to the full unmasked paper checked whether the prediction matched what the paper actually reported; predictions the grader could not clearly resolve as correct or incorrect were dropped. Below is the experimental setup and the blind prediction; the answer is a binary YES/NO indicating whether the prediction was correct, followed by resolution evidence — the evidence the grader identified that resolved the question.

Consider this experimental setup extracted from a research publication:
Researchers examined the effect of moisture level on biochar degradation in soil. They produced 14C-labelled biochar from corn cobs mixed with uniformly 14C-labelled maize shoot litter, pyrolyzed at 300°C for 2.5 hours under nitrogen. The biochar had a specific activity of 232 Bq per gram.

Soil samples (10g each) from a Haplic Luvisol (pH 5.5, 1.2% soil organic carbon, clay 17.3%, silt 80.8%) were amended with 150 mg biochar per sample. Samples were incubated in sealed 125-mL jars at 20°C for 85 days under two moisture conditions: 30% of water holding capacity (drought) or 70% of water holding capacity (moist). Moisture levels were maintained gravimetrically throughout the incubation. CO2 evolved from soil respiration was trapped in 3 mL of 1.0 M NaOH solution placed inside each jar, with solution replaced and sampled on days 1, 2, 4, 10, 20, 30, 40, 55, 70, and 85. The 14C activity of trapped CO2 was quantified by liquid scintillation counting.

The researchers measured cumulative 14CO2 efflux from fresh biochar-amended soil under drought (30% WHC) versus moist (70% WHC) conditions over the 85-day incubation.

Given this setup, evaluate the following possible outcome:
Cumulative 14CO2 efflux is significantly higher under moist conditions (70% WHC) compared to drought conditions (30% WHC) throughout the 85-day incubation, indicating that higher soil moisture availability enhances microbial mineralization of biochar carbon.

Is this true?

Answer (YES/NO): NO